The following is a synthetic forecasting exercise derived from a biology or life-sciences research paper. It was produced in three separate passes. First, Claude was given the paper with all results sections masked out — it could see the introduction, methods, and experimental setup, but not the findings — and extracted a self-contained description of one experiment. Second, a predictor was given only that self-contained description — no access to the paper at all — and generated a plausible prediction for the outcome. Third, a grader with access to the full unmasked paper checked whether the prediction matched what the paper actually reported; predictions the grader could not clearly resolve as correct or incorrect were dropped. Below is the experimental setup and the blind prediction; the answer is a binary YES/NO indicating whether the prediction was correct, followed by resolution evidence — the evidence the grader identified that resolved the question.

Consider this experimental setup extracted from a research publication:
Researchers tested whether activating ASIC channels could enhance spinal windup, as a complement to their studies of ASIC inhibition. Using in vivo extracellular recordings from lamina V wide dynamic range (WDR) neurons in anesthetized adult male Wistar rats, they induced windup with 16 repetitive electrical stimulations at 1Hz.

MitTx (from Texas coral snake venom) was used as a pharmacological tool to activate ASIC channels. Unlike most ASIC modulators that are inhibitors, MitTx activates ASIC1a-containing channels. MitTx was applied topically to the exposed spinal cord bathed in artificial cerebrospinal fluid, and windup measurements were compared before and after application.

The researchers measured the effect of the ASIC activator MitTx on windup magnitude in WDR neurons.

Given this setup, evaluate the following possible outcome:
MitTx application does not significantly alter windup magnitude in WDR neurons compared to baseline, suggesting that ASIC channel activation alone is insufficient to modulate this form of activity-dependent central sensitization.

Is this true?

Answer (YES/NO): NO